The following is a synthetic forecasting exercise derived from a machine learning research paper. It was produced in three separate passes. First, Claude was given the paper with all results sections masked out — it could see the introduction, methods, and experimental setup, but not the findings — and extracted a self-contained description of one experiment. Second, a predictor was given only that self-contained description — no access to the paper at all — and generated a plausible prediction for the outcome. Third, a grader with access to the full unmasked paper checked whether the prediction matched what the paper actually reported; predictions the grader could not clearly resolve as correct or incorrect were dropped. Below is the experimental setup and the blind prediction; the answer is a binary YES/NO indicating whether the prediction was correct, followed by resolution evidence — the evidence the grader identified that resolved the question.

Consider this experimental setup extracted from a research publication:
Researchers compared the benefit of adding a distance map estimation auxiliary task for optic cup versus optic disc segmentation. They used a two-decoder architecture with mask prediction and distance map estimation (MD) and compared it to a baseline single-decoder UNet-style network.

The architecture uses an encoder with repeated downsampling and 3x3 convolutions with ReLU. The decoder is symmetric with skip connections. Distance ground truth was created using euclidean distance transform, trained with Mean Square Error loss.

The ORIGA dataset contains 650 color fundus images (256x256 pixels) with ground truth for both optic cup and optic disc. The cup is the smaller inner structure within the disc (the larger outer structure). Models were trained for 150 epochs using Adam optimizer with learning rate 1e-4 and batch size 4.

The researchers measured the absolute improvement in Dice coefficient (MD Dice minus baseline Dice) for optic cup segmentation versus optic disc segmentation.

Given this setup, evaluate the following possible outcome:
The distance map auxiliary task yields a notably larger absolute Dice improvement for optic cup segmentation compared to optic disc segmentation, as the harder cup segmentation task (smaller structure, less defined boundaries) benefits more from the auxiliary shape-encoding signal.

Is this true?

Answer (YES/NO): NO